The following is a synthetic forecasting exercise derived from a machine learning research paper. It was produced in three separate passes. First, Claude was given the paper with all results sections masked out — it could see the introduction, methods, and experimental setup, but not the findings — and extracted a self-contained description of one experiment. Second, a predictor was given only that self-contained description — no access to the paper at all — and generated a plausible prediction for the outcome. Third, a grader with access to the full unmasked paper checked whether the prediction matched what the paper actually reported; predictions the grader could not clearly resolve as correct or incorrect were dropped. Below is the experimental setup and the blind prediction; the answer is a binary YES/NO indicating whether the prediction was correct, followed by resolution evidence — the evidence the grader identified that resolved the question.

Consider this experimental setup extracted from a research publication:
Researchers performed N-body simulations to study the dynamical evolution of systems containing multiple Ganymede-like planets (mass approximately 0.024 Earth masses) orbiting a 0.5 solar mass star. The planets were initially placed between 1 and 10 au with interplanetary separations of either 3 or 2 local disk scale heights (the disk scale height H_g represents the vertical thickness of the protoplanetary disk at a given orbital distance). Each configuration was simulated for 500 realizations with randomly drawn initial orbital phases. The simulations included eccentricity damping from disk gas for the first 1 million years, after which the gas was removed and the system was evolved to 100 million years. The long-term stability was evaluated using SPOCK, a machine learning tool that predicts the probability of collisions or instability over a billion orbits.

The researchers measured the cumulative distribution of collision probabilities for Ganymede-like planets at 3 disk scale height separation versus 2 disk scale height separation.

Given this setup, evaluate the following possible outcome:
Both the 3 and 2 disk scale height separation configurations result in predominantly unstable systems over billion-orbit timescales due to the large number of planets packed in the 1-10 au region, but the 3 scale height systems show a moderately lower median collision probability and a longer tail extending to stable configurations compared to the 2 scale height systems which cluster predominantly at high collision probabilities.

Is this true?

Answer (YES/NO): NO